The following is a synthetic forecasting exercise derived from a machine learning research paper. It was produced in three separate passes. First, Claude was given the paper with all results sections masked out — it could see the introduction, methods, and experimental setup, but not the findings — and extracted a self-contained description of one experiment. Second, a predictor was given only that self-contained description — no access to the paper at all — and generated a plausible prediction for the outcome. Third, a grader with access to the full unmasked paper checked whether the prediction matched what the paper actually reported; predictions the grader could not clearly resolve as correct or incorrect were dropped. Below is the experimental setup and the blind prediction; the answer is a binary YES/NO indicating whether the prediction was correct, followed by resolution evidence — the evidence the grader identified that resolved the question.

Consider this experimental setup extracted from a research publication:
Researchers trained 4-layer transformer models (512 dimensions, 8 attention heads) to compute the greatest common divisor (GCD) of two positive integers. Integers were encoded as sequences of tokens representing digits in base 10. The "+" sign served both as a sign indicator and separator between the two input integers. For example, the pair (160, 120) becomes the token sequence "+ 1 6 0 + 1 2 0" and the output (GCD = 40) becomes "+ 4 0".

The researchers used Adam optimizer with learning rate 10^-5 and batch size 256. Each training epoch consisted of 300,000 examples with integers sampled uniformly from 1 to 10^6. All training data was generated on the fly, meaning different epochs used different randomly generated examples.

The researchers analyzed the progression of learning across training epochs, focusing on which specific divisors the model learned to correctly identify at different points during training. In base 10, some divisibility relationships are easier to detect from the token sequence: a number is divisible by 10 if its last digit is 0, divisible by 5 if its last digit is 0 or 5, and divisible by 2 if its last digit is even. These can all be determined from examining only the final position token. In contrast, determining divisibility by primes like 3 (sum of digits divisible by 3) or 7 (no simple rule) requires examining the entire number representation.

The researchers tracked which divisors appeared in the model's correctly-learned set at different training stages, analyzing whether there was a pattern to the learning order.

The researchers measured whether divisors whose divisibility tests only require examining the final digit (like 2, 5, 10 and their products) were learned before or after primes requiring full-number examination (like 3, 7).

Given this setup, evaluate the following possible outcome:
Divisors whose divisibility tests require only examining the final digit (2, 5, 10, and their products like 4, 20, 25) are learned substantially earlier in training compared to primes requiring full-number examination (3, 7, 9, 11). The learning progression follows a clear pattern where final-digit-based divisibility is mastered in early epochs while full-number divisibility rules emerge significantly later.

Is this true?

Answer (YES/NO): YES